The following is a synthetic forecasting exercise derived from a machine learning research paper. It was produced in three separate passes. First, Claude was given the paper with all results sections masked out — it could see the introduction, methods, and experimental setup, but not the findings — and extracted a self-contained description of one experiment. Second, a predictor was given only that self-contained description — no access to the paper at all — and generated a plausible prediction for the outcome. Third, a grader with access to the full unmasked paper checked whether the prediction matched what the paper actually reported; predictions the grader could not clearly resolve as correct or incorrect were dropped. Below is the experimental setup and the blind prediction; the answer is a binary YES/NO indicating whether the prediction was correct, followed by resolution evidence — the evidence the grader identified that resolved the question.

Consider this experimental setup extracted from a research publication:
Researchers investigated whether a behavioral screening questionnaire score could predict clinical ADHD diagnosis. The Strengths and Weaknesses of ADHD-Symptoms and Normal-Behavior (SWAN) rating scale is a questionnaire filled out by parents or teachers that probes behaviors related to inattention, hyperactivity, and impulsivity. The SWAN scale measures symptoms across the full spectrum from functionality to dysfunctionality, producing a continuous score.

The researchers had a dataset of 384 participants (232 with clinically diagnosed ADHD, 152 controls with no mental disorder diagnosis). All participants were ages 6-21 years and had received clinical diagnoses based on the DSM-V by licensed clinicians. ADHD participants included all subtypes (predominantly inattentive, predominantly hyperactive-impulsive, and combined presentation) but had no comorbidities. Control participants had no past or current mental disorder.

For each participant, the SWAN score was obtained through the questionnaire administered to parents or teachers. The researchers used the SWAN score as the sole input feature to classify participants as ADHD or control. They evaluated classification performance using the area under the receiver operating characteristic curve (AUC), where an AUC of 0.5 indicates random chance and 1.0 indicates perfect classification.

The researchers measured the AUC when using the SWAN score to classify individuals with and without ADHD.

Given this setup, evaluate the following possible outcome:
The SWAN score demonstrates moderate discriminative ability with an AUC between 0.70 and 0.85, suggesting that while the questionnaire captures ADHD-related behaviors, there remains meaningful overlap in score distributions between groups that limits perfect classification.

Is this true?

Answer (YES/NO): NO